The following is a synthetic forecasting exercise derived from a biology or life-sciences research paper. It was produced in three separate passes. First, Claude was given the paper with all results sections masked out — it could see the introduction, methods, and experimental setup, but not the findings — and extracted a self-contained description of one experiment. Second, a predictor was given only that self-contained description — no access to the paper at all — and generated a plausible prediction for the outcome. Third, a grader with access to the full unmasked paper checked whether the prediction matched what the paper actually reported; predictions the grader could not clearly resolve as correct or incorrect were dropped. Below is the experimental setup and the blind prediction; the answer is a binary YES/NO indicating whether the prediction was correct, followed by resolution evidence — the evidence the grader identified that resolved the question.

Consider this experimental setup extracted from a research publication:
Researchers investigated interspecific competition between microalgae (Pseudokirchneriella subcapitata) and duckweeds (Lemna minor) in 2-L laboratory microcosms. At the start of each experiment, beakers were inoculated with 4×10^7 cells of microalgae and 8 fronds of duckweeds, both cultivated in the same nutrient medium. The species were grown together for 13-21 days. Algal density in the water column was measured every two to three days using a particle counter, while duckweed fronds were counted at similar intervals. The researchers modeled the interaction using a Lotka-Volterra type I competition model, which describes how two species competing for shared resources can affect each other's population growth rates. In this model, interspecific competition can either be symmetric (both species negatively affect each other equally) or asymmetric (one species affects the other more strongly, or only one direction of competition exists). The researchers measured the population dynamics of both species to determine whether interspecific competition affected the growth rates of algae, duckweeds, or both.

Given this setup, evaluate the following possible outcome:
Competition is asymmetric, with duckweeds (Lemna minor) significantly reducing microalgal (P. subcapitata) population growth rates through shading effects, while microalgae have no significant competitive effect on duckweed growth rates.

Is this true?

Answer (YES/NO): NO